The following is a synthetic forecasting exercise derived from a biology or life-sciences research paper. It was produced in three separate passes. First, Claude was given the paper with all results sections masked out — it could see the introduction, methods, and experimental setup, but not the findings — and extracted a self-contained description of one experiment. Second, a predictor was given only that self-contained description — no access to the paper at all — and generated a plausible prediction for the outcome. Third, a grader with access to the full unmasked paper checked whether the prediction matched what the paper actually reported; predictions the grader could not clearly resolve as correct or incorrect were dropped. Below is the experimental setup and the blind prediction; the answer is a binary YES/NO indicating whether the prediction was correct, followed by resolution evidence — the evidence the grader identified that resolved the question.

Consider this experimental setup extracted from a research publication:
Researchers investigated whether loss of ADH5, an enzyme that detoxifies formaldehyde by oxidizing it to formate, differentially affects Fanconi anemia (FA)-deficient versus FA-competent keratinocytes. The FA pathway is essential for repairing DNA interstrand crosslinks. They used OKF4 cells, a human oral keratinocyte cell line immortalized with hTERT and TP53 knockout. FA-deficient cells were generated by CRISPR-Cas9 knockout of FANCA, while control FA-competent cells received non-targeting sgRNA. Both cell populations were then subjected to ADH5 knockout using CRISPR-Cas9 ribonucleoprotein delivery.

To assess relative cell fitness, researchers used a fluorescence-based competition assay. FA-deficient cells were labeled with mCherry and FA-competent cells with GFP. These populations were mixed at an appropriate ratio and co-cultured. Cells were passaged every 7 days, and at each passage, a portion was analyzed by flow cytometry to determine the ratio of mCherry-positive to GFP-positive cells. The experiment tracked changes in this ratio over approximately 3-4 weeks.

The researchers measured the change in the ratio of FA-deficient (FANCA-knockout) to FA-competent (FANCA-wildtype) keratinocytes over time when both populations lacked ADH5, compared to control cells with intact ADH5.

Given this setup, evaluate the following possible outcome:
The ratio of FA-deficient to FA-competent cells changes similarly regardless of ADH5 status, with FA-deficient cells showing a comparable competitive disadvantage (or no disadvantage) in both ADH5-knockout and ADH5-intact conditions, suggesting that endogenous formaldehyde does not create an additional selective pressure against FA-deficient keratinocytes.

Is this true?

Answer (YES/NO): NO